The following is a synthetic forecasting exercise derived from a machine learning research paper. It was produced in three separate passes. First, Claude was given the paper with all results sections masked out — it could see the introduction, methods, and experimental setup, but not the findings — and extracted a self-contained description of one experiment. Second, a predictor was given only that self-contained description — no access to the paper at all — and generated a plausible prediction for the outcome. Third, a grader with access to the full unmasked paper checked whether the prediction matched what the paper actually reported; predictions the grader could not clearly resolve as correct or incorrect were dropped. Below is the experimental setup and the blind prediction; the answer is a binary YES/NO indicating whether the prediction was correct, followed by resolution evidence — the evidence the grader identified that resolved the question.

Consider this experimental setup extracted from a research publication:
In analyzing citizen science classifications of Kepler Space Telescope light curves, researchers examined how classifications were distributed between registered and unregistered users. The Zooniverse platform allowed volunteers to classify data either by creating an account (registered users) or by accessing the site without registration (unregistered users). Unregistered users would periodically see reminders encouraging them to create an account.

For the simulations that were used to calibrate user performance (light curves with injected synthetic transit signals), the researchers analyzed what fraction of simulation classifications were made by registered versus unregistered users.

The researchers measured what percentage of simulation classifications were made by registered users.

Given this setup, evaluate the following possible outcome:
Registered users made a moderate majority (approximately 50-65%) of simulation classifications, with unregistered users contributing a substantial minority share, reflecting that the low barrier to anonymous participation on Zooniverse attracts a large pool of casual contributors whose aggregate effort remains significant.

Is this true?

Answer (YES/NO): NO